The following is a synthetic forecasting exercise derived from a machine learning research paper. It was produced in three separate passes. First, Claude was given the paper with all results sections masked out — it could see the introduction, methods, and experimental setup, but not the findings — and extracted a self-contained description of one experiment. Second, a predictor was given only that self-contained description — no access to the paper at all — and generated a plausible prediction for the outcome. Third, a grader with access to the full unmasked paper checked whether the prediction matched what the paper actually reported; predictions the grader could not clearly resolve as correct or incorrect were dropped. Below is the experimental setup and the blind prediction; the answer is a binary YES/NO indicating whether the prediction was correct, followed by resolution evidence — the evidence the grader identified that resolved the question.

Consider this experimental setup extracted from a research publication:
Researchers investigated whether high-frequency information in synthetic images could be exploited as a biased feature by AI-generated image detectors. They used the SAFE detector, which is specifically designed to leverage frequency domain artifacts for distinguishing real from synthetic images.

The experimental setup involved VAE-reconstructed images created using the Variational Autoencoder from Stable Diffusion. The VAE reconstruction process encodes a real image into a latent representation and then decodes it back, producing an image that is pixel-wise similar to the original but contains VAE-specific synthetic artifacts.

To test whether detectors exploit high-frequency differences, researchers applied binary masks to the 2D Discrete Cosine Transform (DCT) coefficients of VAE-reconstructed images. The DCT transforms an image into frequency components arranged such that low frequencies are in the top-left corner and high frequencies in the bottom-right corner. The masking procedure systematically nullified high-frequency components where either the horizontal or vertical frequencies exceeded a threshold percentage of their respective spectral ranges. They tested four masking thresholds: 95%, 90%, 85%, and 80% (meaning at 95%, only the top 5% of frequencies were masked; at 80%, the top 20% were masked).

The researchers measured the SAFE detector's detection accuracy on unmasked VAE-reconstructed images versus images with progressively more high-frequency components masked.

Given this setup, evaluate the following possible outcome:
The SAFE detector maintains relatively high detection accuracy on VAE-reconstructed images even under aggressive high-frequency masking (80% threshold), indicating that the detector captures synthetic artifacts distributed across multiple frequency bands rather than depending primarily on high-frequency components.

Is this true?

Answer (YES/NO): NO